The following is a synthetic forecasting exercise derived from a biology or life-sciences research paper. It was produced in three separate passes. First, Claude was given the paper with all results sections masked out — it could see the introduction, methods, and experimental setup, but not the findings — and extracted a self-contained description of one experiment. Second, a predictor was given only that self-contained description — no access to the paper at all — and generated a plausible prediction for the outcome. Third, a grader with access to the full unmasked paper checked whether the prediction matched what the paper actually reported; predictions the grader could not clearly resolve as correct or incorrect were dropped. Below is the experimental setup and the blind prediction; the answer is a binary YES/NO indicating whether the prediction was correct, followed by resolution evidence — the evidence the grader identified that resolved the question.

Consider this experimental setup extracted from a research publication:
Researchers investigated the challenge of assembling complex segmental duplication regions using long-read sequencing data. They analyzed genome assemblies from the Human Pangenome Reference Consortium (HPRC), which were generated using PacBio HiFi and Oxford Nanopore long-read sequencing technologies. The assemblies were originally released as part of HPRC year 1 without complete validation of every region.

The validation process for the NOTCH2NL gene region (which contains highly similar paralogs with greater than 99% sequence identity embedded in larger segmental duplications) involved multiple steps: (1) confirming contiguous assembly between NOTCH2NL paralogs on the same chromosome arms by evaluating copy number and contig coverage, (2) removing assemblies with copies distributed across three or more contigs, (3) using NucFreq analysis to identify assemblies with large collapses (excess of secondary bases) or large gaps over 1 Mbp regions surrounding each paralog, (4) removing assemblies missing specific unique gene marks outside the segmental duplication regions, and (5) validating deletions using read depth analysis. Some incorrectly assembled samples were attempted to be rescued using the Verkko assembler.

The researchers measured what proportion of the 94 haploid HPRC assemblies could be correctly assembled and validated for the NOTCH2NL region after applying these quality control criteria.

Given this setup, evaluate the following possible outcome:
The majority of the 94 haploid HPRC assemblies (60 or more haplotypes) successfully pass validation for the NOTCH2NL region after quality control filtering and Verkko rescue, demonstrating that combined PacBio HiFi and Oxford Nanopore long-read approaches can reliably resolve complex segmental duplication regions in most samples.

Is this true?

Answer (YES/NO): YES